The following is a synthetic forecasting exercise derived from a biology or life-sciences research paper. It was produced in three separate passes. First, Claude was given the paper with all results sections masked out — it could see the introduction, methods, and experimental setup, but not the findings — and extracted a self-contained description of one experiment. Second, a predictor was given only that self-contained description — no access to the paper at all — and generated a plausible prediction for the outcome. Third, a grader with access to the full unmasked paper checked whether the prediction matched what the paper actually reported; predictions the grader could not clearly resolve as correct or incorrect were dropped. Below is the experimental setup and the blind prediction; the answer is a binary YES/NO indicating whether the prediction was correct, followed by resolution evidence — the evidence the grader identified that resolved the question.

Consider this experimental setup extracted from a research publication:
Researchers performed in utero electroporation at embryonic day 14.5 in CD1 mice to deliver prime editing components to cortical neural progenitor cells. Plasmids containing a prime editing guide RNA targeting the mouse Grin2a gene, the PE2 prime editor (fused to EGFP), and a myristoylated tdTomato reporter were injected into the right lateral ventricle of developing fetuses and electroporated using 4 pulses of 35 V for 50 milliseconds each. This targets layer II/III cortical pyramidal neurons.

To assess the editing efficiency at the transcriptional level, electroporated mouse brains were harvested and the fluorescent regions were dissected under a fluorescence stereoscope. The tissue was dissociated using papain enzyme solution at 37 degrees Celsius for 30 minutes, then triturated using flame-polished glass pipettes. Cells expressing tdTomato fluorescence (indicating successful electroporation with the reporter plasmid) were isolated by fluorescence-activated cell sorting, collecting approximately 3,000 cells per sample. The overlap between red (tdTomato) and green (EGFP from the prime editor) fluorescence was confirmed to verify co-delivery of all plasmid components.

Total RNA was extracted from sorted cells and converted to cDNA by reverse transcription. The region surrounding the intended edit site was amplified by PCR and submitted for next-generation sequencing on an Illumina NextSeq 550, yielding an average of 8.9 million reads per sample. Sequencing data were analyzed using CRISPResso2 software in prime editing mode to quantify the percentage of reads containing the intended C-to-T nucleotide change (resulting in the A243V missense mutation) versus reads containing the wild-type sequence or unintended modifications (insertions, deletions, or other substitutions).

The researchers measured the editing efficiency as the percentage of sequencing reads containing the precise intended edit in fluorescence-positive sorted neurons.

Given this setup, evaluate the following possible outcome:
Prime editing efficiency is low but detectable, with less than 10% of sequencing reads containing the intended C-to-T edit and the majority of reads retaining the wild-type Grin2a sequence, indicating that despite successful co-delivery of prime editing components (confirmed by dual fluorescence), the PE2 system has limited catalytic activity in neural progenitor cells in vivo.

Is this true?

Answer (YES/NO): NO